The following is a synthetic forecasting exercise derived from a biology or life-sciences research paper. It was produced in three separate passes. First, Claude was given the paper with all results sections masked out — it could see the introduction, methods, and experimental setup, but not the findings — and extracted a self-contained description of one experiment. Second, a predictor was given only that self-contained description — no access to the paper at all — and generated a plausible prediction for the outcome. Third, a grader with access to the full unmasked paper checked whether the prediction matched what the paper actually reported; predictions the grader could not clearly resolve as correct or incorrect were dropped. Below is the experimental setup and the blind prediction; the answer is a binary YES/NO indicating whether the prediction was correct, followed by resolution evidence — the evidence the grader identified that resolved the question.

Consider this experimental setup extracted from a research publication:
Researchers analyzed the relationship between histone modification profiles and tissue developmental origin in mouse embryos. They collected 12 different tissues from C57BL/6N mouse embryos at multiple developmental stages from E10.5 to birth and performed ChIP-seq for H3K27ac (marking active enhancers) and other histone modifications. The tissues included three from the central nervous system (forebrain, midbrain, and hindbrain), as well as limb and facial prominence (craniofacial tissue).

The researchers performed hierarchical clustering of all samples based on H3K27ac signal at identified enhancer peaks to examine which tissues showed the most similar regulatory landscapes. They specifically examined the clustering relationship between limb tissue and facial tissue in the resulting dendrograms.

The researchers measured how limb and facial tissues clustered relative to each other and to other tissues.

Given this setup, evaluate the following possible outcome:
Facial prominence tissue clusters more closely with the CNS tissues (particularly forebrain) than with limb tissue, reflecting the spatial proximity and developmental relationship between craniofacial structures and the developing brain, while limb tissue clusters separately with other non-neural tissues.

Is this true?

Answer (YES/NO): NO